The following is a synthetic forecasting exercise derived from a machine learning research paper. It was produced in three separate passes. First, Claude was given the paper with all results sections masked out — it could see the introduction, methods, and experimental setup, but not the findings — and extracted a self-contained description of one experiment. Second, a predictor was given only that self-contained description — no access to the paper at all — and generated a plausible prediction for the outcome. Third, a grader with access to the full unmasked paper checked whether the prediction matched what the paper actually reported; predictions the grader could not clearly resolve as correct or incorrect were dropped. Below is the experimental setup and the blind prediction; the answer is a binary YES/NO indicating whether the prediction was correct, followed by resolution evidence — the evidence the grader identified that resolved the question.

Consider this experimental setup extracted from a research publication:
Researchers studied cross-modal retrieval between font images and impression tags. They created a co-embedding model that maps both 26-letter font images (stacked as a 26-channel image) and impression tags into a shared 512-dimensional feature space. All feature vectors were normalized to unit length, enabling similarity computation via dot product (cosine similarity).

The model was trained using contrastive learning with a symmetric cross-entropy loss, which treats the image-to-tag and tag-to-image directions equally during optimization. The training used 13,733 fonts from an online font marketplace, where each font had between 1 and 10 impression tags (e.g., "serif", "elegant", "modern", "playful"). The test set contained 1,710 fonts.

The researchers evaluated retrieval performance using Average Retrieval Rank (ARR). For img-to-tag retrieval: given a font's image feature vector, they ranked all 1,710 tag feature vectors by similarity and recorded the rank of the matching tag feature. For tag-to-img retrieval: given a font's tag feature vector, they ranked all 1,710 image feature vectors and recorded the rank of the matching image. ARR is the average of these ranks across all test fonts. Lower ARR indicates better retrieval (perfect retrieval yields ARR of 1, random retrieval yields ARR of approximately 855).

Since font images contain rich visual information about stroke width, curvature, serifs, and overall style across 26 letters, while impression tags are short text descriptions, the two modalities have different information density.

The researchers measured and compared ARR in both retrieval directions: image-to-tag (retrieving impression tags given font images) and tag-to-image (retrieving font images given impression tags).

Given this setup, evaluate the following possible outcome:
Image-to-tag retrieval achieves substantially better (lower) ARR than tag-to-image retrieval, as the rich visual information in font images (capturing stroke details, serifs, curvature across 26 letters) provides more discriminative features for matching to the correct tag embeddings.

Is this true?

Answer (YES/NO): NO